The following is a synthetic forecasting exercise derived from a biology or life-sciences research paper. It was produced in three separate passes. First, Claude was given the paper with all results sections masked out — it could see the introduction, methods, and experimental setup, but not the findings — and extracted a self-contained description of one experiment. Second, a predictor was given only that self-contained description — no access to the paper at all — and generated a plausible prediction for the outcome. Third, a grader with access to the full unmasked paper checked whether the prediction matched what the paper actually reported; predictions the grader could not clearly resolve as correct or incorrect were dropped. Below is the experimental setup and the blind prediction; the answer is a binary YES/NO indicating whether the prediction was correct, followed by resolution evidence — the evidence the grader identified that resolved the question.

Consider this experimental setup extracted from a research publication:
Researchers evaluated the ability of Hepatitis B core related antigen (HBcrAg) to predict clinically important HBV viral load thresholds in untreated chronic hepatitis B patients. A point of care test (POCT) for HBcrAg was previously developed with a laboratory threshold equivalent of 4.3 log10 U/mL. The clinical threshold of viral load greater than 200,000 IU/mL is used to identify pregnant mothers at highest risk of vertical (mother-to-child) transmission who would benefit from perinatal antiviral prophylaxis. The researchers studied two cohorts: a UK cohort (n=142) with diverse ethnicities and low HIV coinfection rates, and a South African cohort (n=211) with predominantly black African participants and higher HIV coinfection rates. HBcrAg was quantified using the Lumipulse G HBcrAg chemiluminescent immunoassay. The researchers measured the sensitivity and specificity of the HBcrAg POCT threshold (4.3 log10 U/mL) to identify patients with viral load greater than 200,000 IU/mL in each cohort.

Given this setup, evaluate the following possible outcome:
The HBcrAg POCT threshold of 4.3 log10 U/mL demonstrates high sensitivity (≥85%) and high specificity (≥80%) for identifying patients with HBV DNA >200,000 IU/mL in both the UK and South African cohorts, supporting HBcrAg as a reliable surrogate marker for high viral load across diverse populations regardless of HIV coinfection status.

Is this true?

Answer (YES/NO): YES